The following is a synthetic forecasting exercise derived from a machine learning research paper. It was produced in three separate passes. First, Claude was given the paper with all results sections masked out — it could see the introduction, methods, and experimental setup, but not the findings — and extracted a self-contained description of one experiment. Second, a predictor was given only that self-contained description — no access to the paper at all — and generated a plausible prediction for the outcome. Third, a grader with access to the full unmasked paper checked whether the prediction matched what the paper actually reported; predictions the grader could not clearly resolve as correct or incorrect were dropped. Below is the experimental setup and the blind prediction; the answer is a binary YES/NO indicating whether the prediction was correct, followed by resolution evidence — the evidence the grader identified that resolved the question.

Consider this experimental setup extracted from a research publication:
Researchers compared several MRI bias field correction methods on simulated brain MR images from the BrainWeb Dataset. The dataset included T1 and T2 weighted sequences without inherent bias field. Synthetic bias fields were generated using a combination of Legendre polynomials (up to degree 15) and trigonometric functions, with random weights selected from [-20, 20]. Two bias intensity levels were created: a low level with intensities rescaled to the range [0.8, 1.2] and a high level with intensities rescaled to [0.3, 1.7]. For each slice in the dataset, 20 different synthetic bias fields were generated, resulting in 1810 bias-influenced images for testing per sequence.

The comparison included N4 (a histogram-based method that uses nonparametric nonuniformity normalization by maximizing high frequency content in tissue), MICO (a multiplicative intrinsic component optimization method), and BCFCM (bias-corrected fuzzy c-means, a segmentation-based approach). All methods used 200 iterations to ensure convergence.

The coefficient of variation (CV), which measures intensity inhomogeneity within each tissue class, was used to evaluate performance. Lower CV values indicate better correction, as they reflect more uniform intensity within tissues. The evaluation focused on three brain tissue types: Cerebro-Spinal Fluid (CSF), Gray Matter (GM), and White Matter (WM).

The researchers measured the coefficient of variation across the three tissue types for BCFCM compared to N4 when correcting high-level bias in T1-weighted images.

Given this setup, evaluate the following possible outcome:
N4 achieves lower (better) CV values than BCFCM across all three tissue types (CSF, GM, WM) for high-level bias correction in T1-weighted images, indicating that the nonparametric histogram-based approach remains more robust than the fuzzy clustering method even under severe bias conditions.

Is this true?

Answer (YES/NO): NO